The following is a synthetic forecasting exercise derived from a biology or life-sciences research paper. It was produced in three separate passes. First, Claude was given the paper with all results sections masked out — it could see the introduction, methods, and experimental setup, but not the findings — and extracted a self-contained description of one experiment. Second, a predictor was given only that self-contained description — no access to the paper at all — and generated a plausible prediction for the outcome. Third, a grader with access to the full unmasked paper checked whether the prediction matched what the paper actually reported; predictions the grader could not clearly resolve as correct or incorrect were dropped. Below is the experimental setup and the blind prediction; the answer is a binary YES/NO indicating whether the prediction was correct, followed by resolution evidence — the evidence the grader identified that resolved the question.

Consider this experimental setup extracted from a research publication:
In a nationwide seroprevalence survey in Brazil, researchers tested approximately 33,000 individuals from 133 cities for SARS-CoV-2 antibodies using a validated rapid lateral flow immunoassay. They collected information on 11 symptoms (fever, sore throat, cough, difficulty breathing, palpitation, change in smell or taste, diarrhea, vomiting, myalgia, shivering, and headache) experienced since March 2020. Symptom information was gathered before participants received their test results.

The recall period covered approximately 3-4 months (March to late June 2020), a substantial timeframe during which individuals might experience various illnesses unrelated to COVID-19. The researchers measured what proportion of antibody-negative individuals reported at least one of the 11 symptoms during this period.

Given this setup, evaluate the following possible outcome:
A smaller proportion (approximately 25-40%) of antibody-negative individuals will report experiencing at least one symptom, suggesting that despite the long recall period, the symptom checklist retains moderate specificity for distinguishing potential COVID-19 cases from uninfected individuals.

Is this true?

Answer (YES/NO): NO